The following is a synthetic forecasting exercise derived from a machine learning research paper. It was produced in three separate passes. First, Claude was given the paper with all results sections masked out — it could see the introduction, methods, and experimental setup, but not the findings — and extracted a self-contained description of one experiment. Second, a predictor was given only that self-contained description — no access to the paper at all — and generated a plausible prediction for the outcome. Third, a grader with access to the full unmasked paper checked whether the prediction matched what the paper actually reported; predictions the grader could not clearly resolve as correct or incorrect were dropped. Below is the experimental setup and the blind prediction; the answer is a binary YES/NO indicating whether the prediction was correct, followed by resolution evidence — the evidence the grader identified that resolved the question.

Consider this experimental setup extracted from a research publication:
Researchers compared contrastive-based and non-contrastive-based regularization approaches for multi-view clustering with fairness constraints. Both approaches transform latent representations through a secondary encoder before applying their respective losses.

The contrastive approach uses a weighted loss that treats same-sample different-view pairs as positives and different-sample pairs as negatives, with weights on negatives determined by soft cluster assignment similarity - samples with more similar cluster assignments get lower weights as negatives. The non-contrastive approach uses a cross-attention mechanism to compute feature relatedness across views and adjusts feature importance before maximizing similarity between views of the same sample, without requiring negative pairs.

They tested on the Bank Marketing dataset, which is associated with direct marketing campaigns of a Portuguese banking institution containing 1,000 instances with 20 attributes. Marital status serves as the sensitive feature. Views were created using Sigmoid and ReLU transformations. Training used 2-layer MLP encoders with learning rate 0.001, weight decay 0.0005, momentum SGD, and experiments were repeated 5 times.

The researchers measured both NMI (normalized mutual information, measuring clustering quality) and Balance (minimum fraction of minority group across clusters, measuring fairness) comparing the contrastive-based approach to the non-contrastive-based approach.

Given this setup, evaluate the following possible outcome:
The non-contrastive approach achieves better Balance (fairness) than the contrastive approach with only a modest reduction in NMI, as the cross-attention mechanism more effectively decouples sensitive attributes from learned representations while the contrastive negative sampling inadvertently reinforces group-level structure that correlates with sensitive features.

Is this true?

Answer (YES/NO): NO